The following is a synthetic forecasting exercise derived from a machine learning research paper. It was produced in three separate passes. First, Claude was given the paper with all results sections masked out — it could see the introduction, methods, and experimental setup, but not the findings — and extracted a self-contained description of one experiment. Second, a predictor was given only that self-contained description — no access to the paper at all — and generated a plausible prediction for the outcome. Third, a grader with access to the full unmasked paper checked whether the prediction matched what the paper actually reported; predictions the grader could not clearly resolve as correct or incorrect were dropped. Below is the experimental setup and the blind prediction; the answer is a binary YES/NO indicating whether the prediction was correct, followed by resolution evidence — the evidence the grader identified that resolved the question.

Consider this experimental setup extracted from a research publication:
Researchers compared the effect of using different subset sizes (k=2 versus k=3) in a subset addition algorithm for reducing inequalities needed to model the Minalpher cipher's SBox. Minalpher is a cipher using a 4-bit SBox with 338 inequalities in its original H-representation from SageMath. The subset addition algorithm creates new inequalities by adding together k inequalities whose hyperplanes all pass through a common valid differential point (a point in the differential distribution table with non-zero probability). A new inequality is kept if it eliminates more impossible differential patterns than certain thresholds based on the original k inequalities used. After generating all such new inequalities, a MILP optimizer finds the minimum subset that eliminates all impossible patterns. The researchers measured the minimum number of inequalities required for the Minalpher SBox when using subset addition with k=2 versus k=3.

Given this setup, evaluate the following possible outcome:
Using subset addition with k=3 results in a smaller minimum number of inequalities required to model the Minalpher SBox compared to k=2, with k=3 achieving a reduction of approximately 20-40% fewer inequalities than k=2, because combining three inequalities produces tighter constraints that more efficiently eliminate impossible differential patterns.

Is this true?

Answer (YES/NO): NO